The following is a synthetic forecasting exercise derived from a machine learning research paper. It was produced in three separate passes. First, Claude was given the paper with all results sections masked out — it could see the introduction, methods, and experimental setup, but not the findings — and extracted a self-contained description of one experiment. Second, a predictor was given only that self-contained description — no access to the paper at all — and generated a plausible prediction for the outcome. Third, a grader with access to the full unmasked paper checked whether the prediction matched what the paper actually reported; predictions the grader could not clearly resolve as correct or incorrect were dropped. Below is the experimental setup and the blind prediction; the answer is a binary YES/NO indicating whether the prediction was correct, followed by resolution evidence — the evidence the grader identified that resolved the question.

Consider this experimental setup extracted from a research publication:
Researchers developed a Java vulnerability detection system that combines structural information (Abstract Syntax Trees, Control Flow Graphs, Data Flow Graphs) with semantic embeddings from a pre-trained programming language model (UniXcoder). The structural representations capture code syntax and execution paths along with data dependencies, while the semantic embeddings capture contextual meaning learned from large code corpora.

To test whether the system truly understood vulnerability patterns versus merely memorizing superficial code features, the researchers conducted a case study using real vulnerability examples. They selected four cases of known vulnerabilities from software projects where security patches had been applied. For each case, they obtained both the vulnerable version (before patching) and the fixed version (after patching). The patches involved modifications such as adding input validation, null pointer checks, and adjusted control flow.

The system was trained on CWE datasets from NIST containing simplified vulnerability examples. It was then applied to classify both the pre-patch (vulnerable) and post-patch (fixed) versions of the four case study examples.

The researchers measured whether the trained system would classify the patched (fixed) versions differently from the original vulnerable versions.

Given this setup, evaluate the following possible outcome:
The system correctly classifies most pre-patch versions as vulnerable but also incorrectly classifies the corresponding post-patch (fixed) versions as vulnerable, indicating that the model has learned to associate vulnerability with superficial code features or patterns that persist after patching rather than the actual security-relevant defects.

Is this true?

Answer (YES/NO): NO